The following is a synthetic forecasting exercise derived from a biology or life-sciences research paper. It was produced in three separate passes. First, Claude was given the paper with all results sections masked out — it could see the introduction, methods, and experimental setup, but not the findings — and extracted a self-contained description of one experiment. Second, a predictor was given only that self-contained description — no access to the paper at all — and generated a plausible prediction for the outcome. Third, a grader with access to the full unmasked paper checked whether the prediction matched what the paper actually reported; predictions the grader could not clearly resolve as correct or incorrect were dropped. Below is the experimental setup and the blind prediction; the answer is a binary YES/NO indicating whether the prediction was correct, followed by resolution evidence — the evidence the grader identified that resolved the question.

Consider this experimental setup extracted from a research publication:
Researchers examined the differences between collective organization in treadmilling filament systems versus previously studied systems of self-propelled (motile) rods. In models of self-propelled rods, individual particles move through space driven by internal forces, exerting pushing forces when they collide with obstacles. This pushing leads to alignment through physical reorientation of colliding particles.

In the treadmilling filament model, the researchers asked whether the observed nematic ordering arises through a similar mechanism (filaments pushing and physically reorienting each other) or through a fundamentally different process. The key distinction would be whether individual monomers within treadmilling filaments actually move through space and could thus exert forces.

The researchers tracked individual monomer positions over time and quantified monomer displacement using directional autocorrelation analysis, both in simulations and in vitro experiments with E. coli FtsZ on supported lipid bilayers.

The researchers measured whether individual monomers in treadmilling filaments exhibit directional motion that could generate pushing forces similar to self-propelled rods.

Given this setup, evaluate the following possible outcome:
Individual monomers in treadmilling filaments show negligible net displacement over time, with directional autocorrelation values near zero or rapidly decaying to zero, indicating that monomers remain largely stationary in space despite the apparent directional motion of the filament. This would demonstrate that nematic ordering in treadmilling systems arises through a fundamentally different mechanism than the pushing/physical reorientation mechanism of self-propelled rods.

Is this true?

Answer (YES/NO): YES